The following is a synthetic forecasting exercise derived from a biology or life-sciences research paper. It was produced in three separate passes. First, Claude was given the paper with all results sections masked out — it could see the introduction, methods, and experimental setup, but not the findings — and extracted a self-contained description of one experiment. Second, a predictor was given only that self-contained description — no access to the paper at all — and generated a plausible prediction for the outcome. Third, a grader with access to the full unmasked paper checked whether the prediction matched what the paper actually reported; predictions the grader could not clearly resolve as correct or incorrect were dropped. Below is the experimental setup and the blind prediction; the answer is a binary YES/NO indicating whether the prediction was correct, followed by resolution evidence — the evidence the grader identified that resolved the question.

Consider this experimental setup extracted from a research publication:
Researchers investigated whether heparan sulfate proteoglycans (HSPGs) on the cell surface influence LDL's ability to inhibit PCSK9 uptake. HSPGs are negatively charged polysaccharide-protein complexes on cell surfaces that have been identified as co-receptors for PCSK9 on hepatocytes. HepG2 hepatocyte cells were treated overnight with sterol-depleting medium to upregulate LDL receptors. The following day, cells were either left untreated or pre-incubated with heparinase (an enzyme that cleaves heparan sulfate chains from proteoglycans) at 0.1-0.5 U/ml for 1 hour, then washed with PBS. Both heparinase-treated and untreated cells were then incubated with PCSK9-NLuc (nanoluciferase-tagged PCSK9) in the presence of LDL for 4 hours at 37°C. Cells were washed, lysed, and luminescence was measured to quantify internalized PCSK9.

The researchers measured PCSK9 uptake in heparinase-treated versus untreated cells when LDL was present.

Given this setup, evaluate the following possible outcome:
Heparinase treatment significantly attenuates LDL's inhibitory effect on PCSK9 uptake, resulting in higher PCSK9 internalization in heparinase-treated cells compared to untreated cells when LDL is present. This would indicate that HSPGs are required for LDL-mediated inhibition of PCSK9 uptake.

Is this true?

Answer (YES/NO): NO